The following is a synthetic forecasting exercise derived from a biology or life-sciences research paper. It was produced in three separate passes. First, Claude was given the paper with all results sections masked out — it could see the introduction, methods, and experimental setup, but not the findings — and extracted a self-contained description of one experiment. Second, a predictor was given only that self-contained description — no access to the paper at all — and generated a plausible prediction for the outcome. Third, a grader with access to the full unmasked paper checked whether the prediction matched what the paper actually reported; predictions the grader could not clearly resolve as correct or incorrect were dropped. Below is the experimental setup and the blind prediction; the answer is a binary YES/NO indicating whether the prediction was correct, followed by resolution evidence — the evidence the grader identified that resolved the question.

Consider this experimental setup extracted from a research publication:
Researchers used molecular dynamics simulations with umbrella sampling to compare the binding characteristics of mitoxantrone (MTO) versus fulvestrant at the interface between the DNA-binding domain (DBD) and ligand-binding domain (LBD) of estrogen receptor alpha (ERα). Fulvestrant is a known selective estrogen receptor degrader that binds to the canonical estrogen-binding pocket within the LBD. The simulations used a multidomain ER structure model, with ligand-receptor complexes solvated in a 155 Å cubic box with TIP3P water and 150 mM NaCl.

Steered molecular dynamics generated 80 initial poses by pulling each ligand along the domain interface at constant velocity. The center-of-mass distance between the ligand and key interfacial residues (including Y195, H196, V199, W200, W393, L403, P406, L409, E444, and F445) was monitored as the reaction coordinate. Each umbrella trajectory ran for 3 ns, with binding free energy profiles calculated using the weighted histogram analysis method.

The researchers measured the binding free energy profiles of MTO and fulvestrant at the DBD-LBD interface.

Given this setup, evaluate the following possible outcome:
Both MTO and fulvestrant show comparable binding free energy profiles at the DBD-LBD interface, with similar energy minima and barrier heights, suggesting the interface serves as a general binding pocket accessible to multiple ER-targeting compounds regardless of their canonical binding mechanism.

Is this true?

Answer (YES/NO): NO